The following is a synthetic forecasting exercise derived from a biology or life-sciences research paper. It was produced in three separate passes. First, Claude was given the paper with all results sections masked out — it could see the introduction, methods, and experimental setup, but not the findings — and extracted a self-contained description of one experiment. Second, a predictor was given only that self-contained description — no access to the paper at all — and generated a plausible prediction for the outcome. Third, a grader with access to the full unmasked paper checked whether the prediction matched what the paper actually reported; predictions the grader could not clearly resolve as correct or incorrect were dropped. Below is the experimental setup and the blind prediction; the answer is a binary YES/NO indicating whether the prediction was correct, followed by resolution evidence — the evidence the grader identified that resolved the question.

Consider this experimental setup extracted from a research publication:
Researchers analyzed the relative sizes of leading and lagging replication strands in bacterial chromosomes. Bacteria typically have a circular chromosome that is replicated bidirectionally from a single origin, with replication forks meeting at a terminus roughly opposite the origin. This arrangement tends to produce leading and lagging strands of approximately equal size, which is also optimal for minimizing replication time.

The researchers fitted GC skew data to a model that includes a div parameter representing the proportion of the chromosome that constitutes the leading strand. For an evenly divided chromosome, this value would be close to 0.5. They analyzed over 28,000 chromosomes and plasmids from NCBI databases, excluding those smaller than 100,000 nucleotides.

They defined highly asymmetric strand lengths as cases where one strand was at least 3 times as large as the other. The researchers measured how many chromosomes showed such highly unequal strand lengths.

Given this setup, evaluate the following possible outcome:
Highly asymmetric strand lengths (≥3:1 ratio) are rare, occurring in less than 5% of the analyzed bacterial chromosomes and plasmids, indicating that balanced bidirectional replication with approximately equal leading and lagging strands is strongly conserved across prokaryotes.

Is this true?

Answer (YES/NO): YES